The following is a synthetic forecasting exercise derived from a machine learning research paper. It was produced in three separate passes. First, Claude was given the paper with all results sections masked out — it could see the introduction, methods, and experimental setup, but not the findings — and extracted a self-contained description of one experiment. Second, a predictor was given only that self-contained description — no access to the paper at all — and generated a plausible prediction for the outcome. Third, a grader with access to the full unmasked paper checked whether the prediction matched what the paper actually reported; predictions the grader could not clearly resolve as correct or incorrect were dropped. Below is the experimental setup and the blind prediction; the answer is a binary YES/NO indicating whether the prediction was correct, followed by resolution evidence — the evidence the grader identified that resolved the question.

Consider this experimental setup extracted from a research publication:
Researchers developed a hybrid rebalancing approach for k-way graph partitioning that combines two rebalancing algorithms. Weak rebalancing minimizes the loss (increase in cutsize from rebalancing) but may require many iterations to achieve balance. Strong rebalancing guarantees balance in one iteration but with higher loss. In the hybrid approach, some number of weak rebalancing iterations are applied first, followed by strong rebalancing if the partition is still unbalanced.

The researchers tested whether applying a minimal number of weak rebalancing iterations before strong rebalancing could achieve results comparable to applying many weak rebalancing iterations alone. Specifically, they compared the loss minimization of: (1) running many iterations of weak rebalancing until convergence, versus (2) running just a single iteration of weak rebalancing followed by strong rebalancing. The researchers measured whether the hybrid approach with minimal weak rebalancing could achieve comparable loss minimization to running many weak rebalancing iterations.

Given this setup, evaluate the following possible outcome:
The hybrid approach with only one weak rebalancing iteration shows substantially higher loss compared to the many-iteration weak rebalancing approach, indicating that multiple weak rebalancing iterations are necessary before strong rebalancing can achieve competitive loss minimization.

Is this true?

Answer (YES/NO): NO